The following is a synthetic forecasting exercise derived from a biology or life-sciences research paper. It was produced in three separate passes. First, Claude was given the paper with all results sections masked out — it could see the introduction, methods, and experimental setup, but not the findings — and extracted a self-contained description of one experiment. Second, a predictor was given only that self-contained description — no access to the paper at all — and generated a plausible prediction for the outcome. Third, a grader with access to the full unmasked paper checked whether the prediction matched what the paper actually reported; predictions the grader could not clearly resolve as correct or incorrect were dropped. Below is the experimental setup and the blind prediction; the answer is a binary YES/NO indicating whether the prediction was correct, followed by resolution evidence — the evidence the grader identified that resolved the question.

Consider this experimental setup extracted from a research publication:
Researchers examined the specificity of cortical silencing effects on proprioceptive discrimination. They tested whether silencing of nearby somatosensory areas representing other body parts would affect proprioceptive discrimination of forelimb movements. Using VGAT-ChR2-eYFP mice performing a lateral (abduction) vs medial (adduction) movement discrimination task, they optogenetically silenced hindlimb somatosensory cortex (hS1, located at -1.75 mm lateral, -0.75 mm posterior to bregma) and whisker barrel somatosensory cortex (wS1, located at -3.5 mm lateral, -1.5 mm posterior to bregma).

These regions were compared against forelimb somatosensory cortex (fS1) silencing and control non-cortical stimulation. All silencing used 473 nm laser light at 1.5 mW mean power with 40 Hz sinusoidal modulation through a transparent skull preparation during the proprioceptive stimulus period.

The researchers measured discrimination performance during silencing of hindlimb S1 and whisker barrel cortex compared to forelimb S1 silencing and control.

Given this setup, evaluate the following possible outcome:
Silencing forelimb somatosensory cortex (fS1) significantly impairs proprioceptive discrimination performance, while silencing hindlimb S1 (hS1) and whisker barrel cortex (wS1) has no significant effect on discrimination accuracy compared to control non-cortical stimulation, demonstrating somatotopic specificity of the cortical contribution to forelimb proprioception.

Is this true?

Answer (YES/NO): YES